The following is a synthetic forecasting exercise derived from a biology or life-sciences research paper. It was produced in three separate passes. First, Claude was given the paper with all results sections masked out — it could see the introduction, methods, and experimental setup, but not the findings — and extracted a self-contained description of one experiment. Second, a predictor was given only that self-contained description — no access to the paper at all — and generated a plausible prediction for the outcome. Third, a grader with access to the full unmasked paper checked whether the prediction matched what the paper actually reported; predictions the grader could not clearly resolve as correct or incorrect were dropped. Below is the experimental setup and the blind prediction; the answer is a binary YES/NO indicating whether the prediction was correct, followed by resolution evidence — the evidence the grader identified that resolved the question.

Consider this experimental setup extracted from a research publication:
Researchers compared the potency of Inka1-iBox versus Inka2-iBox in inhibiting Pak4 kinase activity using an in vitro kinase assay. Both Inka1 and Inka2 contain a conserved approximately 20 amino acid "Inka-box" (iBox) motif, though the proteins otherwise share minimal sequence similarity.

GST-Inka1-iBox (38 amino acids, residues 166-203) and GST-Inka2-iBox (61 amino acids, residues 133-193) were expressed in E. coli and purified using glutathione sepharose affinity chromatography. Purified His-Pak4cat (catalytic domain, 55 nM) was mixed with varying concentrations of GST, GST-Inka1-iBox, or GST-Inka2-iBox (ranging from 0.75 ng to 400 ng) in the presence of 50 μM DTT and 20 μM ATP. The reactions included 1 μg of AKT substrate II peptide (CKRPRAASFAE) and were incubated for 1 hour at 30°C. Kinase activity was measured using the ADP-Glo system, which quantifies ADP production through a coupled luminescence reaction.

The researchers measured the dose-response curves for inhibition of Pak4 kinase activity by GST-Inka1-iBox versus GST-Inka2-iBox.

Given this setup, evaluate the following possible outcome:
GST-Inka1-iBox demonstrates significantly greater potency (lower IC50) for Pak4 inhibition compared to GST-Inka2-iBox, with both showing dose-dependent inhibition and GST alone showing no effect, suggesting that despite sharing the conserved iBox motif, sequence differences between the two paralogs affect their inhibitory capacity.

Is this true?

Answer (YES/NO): NO